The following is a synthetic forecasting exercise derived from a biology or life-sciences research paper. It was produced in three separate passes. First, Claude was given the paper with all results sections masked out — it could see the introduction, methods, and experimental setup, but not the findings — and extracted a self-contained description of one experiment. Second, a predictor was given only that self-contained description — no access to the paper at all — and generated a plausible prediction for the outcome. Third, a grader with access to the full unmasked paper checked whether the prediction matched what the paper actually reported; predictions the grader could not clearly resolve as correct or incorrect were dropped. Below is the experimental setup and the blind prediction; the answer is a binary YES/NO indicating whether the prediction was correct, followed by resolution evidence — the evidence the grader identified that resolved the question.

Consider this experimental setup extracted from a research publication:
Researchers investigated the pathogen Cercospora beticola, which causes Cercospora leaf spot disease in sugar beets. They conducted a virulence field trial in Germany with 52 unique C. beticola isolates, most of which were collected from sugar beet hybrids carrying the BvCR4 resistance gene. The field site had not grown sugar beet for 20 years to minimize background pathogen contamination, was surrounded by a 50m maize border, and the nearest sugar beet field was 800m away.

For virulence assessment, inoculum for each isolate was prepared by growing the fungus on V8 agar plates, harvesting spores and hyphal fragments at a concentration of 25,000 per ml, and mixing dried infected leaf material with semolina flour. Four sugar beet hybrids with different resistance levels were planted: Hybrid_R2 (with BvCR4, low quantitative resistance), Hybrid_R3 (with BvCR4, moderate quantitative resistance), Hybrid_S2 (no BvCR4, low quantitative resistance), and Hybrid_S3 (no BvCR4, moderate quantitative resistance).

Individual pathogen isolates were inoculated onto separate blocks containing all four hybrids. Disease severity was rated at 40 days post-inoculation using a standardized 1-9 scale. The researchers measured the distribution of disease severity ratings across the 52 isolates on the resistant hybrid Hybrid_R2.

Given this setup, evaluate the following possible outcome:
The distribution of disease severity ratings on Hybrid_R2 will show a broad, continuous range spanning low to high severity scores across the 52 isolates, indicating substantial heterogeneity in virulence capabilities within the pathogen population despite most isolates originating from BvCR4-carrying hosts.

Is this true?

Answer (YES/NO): NO